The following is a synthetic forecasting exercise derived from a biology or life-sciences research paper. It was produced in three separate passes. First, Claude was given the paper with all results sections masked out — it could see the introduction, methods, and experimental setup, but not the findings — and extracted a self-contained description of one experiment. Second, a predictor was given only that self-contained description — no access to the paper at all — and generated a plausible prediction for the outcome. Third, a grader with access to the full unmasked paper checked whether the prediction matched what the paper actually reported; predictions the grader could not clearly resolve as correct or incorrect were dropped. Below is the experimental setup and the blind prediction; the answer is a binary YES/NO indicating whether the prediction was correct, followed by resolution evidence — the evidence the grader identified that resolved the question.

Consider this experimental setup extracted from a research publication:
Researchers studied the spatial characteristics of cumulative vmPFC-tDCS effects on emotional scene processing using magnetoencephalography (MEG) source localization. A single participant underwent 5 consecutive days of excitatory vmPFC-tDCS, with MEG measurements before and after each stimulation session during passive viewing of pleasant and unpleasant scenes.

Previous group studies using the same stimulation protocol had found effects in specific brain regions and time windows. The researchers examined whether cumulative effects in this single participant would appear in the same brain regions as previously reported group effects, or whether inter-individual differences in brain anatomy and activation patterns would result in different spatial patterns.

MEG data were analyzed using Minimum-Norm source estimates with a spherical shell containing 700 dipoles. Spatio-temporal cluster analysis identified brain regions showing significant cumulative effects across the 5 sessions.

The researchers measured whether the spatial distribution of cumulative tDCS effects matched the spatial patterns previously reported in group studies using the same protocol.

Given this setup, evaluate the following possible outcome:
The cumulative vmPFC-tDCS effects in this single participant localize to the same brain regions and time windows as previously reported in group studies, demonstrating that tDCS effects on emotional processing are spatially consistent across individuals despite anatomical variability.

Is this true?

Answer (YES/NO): NO